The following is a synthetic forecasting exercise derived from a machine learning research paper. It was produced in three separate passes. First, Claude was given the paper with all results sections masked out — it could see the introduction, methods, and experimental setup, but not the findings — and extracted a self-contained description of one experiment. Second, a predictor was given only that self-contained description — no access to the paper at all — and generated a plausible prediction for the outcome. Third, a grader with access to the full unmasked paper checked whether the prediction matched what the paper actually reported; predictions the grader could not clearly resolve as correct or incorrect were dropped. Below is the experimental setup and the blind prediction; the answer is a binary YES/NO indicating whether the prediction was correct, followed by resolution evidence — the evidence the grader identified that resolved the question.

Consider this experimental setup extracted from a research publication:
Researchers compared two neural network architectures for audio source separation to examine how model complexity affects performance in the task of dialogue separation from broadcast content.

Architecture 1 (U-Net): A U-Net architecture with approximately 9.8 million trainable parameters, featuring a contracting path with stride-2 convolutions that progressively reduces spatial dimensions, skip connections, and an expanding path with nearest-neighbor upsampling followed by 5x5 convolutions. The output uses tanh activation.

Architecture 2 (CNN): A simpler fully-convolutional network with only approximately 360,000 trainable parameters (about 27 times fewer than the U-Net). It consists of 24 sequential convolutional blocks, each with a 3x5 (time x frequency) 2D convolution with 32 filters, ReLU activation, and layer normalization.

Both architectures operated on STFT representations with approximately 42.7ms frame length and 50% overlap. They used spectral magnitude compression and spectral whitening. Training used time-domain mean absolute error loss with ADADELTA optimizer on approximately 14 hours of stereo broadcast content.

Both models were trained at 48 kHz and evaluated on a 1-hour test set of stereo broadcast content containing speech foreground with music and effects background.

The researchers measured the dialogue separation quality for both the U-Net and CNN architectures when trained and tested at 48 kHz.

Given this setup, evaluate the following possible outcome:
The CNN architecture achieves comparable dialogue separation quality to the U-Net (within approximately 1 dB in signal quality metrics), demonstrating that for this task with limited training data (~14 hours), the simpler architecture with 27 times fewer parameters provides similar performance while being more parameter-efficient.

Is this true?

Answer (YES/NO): YES